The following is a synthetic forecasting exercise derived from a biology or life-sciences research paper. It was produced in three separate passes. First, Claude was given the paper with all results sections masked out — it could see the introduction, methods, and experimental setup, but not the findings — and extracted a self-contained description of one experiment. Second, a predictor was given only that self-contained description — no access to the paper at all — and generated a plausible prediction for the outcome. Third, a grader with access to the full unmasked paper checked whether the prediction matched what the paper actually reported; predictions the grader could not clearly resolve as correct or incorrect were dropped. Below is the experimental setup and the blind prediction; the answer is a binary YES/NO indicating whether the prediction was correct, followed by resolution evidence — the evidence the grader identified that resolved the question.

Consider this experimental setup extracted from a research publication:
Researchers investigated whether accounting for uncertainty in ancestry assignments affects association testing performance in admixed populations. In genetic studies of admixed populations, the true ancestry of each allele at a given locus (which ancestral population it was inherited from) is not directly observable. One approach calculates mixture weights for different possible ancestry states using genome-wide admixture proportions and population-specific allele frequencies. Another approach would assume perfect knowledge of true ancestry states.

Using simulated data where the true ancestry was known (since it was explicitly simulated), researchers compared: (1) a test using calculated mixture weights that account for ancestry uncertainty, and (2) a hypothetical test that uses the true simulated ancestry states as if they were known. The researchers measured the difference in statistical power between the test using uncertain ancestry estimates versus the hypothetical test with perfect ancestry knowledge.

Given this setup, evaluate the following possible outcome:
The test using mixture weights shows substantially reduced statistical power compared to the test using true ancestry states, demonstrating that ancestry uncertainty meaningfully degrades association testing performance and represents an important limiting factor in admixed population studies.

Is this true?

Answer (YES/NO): NO